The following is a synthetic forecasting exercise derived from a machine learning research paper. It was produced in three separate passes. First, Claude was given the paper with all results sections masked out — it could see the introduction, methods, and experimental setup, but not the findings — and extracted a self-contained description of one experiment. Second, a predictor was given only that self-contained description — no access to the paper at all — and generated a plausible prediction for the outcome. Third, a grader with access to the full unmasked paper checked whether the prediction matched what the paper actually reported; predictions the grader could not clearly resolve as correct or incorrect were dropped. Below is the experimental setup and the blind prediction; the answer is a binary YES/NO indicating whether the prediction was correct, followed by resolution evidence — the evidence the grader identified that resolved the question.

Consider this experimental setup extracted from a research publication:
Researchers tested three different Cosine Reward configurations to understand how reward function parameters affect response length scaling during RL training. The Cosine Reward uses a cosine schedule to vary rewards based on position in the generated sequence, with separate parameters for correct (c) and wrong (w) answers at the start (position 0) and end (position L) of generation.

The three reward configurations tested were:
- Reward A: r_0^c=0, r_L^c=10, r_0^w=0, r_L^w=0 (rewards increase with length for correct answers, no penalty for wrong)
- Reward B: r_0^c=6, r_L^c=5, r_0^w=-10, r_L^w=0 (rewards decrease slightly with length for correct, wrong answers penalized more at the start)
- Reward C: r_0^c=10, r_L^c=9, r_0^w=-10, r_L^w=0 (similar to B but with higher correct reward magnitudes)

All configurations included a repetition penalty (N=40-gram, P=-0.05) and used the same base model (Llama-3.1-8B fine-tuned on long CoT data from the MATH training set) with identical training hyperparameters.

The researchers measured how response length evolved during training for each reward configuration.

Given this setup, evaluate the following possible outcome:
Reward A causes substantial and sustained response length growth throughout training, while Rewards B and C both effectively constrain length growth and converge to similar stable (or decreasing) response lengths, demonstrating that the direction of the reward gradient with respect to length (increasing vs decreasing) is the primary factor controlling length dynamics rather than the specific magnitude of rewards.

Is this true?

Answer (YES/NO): NO